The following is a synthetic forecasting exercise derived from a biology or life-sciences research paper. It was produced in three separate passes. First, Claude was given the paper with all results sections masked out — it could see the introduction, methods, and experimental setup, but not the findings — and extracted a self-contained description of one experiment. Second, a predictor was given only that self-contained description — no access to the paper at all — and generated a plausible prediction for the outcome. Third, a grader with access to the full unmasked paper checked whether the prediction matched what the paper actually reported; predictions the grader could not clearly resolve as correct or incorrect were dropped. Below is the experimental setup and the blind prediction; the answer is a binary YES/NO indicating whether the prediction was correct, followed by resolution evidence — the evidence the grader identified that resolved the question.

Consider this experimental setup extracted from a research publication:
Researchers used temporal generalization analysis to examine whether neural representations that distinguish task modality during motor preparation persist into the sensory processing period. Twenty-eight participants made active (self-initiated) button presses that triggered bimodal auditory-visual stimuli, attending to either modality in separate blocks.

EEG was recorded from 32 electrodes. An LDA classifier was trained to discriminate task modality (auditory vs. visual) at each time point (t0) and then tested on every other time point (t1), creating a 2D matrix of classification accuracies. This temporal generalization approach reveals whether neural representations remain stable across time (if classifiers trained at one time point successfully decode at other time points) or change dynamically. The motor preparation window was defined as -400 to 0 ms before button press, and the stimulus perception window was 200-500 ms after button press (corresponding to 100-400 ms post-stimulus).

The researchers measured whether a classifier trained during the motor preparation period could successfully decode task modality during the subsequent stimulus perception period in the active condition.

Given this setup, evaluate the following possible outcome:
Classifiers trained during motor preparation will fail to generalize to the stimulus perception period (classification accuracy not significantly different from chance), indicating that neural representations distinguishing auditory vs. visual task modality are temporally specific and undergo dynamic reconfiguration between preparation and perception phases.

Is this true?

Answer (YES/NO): NO